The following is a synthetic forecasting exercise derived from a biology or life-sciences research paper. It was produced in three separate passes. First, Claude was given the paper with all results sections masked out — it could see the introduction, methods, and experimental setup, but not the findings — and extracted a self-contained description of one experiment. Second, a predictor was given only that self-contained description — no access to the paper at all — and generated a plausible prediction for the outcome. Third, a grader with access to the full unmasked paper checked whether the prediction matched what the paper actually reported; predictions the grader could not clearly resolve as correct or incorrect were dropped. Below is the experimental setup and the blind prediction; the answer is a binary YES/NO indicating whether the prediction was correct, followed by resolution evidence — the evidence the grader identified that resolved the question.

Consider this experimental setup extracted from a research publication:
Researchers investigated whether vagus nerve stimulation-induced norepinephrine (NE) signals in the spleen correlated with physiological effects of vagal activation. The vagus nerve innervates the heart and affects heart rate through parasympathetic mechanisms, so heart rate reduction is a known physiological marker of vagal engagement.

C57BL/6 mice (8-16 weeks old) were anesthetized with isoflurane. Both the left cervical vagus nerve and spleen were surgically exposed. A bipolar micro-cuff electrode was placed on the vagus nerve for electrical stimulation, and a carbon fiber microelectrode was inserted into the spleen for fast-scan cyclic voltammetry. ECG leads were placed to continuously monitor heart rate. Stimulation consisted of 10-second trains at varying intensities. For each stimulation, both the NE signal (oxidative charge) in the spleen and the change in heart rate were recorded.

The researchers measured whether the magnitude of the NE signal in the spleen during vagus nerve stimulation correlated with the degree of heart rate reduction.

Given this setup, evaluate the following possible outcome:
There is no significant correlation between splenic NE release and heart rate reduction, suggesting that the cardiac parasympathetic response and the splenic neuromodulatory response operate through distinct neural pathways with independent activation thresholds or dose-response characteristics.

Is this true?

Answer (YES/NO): NO